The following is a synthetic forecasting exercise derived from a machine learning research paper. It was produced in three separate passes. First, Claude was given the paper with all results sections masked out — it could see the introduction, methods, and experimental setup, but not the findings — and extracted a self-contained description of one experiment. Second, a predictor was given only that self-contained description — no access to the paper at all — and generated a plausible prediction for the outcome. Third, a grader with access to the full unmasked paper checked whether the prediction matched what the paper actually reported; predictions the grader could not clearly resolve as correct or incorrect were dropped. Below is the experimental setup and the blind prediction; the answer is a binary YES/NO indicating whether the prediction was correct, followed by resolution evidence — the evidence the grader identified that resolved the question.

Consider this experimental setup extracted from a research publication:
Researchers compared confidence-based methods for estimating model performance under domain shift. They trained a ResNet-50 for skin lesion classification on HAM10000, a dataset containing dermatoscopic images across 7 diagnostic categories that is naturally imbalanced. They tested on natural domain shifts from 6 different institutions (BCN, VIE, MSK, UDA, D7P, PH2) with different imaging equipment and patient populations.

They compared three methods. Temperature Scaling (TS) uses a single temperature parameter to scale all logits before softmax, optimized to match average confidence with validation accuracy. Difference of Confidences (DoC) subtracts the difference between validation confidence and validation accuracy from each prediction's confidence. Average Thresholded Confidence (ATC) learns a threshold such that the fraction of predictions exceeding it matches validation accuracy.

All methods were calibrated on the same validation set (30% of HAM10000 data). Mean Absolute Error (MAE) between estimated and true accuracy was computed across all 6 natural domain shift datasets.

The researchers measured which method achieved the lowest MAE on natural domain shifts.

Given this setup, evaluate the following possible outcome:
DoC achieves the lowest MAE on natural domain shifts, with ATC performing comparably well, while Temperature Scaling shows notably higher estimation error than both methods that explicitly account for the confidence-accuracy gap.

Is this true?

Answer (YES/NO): NO